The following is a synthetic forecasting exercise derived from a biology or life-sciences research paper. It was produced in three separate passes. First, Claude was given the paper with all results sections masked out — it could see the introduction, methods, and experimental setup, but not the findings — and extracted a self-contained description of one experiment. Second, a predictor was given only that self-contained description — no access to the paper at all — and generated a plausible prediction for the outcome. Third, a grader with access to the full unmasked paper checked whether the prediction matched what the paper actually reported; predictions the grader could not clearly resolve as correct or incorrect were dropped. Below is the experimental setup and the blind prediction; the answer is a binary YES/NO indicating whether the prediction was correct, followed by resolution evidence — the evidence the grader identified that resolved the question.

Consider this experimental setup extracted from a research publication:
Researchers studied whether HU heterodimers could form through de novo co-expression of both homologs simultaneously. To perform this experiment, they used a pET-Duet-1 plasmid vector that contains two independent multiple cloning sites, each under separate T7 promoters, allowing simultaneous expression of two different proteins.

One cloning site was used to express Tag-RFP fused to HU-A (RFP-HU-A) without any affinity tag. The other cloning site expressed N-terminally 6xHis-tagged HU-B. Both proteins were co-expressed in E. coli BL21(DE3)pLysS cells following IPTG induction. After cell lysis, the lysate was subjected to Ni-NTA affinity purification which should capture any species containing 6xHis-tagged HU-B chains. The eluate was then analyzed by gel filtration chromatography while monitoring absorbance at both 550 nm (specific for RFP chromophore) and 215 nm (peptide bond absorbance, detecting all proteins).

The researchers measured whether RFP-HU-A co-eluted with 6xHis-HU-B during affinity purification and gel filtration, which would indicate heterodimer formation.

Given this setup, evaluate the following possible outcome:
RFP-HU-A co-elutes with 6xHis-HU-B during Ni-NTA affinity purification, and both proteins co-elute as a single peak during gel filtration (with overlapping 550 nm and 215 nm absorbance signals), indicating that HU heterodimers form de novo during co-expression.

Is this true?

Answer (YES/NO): NO